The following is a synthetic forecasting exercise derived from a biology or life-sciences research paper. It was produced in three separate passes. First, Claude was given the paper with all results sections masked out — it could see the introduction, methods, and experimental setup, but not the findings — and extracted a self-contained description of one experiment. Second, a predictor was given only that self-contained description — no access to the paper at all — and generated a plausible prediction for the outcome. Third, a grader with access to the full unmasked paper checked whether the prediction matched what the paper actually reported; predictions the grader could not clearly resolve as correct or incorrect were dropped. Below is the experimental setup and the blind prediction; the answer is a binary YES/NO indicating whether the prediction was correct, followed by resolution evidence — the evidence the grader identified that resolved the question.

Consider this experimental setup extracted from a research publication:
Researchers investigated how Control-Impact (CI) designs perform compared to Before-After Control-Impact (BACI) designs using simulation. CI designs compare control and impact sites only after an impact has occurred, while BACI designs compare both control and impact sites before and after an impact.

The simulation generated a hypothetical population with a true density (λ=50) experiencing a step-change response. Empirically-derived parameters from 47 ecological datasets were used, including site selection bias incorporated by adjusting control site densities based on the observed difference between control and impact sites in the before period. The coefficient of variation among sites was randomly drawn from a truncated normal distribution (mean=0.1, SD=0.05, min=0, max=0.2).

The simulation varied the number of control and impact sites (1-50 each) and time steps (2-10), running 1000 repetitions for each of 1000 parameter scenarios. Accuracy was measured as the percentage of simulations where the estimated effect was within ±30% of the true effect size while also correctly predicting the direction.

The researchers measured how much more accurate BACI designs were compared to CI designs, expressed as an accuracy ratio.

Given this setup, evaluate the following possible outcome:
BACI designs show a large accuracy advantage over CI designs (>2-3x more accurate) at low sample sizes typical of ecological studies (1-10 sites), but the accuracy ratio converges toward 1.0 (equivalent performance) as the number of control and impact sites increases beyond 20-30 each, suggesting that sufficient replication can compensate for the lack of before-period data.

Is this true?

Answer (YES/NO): NO